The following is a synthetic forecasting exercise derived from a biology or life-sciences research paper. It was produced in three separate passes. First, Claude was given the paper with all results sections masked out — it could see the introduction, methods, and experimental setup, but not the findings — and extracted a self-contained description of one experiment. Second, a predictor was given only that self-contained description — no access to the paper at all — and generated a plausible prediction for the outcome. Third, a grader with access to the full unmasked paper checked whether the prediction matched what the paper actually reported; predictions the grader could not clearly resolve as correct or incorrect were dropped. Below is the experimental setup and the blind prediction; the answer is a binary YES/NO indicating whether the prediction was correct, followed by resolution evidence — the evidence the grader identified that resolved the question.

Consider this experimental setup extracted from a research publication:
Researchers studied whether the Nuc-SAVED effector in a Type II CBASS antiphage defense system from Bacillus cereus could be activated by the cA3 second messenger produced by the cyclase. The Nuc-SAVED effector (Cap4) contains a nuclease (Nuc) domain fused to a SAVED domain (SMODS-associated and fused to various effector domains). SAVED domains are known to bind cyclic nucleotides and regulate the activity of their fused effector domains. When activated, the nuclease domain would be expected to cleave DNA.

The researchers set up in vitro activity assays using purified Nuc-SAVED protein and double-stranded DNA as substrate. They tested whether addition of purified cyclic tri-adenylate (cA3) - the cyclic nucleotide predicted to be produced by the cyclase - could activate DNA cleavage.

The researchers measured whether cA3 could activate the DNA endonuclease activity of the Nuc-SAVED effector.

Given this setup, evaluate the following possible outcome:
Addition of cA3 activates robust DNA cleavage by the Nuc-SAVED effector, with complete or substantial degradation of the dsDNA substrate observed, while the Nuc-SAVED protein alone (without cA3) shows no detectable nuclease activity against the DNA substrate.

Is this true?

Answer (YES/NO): YES